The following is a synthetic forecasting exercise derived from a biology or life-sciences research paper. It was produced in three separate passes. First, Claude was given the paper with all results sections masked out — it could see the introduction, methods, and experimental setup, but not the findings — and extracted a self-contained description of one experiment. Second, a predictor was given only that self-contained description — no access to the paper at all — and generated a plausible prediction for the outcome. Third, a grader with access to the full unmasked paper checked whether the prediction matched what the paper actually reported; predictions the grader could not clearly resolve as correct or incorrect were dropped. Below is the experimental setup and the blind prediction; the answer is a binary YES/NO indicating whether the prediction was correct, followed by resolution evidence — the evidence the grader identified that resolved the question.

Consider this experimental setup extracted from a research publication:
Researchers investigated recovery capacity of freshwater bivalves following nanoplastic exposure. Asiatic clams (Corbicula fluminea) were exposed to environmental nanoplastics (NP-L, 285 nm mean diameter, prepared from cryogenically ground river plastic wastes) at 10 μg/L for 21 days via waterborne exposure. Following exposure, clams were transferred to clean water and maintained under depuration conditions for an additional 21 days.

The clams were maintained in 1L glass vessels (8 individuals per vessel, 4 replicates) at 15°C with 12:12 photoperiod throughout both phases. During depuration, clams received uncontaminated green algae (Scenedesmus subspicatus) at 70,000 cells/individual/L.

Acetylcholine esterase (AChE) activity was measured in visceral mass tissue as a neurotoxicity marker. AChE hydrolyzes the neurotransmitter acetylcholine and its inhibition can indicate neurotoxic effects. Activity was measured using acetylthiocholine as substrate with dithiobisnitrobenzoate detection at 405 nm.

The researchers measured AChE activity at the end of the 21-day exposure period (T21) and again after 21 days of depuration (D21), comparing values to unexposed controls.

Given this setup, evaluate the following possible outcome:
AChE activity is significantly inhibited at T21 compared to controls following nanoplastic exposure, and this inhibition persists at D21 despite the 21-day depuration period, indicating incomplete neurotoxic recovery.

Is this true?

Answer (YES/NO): NO